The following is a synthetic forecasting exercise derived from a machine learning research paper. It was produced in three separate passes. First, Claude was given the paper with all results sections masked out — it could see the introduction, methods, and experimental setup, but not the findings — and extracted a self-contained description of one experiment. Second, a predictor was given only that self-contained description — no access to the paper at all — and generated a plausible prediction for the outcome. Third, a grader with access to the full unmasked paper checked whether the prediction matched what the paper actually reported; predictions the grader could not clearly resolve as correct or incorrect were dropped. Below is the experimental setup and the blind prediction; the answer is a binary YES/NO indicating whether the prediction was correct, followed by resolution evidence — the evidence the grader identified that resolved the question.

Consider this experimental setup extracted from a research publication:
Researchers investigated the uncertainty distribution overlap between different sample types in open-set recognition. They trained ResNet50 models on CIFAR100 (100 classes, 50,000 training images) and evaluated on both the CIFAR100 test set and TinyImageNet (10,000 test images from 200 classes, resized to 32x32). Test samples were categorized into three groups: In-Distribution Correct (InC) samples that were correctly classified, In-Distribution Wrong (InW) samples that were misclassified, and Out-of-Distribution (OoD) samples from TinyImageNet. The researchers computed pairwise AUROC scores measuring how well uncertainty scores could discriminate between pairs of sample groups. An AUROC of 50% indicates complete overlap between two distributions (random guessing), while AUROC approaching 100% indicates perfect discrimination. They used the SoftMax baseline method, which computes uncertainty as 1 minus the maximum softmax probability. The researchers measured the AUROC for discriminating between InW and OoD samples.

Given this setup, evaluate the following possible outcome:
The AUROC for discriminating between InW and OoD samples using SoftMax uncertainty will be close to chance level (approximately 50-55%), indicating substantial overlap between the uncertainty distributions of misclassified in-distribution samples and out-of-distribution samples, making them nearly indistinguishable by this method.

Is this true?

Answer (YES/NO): YES